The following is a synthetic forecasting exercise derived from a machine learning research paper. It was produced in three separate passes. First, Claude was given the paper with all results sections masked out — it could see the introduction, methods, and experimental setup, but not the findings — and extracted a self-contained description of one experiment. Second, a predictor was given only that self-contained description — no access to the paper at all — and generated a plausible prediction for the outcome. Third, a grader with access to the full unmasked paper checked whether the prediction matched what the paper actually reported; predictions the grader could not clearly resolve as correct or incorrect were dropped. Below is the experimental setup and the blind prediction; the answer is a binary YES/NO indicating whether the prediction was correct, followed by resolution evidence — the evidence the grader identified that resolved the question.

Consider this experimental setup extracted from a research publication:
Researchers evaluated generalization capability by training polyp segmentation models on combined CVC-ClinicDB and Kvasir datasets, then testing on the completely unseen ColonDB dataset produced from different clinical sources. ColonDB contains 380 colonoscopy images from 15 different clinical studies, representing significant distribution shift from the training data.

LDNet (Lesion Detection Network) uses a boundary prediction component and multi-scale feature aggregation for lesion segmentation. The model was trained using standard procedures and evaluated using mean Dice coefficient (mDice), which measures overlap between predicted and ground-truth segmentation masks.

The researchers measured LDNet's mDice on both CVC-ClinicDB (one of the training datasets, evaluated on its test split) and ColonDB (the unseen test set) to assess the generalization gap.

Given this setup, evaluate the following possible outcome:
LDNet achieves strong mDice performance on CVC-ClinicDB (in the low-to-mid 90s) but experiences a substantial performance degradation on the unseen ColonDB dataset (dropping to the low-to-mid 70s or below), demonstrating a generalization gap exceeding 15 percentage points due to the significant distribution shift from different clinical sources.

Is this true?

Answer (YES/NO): NO